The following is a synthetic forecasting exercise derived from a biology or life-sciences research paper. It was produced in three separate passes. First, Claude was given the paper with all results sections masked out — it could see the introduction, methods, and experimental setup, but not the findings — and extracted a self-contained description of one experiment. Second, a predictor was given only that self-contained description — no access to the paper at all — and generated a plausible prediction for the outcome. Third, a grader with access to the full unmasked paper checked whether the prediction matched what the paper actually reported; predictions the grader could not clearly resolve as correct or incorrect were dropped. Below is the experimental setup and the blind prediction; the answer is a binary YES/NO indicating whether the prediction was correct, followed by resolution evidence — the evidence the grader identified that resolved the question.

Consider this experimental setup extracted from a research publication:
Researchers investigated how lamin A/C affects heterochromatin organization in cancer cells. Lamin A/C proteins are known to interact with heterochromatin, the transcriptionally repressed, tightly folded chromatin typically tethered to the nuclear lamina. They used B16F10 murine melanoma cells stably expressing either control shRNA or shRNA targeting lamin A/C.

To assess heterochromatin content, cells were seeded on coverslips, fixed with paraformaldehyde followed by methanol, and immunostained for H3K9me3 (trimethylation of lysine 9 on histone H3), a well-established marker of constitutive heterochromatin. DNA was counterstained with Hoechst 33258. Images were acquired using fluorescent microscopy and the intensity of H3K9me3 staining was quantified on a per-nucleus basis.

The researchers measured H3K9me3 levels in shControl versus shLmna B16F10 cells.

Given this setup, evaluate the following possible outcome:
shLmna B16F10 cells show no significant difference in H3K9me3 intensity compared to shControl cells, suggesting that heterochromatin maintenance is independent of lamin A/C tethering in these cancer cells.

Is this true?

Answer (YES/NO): NO